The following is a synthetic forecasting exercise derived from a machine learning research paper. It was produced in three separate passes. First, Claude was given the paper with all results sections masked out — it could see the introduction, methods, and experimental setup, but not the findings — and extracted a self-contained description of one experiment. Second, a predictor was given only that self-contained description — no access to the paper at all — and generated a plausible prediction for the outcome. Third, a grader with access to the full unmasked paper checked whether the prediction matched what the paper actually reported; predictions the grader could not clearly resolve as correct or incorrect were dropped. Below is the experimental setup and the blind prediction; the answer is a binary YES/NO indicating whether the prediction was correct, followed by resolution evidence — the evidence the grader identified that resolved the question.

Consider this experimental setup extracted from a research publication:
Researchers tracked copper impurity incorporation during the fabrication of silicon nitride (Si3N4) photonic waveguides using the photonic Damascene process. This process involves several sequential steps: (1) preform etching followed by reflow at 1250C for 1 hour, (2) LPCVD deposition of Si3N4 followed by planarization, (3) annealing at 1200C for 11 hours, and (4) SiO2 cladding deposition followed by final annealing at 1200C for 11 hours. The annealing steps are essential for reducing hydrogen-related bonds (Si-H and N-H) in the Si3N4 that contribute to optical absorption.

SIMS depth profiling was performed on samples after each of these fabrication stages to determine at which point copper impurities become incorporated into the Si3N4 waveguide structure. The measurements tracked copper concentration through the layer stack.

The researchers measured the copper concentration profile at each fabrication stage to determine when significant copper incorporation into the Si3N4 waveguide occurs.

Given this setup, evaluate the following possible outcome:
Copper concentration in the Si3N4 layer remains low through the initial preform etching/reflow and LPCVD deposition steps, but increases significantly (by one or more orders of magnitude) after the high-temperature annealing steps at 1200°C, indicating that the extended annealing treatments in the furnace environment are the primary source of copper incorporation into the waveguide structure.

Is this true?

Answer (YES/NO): NO